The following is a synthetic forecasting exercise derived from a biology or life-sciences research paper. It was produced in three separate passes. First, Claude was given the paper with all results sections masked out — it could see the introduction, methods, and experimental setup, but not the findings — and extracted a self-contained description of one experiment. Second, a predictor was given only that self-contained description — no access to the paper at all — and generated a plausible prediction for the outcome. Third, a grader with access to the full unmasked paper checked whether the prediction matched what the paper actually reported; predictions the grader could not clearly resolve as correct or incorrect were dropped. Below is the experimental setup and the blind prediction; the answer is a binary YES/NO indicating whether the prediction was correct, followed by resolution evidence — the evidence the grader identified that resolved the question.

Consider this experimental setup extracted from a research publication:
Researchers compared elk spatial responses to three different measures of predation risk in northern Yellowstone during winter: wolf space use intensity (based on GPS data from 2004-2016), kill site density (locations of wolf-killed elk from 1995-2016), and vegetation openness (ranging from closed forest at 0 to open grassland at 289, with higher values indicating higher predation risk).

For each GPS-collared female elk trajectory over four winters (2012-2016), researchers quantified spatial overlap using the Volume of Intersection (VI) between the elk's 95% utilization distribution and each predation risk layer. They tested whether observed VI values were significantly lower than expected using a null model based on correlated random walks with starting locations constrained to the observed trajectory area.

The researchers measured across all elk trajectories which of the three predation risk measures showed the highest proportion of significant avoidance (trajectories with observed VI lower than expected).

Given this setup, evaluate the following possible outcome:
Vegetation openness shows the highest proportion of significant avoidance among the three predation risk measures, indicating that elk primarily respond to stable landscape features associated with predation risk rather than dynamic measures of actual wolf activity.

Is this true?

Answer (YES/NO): YES